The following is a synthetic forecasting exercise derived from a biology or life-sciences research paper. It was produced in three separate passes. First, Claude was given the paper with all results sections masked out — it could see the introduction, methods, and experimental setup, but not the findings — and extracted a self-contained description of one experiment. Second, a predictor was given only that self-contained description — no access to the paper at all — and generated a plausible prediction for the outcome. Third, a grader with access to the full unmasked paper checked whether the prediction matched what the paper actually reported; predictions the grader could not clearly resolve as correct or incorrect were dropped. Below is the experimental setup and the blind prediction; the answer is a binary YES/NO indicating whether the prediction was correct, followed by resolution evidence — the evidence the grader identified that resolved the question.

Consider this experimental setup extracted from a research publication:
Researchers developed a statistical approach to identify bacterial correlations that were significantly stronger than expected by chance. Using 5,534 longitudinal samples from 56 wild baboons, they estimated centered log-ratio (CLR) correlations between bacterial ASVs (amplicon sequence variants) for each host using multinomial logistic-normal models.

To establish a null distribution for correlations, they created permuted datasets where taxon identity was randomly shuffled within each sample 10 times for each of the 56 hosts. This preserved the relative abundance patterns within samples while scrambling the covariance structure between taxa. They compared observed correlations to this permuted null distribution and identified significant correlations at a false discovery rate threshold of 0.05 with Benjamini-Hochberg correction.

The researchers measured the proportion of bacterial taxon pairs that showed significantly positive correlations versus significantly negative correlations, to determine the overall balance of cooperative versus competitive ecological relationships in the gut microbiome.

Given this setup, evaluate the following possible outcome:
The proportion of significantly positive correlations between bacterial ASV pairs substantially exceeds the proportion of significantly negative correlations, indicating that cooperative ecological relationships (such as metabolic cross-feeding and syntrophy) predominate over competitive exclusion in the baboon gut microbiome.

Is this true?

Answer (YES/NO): NO